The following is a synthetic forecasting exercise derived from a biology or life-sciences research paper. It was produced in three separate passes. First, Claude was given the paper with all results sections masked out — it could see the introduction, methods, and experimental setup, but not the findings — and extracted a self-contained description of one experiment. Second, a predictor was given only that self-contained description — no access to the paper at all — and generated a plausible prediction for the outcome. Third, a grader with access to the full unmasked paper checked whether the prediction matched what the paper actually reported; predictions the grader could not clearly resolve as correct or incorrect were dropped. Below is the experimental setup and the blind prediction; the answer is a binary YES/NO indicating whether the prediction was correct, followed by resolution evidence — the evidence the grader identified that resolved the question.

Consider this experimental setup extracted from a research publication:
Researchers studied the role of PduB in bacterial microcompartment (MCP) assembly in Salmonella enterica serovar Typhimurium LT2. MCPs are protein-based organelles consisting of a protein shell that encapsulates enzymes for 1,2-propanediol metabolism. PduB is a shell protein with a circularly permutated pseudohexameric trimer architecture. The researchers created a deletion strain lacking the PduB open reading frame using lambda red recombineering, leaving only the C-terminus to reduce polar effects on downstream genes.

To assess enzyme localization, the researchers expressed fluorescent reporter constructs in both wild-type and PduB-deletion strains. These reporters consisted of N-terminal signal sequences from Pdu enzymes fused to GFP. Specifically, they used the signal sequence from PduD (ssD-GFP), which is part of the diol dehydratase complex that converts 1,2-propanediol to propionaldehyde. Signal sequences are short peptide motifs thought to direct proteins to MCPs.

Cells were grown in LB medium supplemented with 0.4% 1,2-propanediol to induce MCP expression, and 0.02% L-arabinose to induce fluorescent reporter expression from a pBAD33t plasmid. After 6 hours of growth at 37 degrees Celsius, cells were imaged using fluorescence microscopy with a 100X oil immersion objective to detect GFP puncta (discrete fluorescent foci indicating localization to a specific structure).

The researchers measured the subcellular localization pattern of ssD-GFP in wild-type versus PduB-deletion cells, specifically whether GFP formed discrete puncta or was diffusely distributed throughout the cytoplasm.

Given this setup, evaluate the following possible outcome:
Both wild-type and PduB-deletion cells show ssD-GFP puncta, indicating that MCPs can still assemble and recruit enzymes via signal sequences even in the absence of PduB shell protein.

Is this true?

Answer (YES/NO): NO